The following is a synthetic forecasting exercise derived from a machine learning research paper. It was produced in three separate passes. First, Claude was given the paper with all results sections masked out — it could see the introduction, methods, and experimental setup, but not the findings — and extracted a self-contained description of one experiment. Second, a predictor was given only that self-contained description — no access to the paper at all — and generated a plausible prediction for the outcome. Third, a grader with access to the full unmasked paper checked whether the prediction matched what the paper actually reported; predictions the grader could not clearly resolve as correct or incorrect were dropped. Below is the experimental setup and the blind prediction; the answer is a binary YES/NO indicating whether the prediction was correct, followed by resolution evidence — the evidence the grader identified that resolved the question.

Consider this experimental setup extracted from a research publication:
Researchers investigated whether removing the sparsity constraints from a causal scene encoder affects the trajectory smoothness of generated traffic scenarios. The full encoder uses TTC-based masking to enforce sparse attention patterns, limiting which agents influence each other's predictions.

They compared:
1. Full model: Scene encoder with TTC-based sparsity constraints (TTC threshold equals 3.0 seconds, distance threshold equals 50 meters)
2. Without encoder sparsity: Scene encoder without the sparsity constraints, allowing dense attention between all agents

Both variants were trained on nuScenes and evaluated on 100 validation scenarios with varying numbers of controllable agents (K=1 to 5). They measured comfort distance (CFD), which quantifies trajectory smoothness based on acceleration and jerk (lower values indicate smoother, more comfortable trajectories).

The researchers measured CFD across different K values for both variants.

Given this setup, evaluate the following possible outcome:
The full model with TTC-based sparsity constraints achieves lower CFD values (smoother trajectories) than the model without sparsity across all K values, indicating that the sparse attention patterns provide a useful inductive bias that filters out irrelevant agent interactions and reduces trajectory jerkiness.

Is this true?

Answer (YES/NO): NO